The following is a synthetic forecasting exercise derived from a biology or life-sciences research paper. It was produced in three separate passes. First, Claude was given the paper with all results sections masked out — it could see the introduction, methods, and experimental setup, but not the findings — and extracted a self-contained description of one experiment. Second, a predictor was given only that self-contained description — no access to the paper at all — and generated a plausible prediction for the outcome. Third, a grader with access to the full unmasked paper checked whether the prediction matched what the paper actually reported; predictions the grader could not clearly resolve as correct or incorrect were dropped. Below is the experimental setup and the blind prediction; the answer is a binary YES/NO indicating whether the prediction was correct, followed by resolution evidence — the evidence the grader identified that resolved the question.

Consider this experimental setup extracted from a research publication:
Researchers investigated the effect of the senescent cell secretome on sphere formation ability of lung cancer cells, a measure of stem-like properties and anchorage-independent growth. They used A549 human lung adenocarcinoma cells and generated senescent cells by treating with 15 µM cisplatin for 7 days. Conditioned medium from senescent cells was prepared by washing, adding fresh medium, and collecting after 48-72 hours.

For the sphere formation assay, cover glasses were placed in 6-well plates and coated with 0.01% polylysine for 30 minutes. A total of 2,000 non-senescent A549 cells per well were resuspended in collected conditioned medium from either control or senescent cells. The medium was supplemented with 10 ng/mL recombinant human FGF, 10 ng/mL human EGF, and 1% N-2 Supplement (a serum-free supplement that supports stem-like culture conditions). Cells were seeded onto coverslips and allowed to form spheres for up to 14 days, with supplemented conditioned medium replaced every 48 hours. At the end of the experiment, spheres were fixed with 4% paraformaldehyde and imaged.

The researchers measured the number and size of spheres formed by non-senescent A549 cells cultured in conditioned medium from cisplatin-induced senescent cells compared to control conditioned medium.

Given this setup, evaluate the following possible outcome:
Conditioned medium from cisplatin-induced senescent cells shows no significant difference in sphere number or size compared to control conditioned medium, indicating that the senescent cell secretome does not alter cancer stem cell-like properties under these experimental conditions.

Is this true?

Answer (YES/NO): NO